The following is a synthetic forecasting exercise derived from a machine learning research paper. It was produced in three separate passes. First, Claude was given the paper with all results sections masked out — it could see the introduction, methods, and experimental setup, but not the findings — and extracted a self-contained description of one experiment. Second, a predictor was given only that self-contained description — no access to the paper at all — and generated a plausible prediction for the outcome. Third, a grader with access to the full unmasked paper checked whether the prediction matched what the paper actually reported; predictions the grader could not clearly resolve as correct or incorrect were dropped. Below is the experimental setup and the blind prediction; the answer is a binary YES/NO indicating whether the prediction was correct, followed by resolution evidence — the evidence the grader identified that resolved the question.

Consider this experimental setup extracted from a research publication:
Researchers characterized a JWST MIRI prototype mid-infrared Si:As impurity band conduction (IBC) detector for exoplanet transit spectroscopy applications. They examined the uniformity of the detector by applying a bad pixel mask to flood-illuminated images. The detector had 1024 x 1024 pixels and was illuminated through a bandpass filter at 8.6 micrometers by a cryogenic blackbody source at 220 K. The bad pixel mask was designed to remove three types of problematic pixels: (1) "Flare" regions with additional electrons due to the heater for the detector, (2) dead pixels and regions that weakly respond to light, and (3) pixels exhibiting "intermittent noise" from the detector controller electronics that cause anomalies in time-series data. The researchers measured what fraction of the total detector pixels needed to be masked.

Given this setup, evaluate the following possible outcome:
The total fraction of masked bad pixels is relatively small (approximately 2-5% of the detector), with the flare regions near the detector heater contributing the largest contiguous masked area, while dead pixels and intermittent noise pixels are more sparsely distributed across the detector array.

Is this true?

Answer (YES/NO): NO